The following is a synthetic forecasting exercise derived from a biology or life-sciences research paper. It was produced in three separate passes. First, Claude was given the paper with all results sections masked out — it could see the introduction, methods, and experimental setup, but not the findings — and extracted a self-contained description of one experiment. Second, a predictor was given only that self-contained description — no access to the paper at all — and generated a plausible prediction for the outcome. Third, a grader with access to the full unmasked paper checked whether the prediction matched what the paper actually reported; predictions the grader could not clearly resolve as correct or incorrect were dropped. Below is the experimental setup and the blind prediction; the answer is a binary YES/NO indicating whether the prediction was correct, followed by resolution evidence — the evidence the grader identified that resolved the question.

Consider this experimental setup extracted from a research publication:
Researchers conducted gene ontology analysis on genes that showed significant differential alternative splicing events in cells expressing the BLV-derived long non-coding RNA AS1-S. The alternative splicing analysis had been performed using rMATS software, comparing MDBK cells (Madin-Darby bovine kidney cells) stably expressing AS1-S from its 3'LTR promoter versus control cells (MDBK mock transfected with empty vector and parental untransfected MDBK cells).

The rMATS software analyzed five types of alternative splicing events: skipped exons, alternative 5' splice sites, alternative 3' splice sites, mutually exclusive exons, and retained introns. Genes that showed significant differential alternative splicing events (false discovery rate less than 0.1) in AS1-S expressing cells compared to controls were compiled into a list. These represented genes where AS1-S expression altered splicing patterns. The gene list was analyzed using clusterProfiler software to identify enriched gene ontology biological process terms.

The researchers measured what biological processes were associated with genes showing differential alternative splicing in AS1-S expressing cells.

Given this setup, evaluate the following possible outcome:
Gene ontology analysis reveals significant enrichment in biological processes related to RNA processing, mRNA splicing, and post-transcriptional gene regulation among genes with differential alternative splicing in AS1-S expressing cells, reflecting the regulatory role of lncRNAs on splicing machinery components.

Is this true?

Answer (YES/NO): NO